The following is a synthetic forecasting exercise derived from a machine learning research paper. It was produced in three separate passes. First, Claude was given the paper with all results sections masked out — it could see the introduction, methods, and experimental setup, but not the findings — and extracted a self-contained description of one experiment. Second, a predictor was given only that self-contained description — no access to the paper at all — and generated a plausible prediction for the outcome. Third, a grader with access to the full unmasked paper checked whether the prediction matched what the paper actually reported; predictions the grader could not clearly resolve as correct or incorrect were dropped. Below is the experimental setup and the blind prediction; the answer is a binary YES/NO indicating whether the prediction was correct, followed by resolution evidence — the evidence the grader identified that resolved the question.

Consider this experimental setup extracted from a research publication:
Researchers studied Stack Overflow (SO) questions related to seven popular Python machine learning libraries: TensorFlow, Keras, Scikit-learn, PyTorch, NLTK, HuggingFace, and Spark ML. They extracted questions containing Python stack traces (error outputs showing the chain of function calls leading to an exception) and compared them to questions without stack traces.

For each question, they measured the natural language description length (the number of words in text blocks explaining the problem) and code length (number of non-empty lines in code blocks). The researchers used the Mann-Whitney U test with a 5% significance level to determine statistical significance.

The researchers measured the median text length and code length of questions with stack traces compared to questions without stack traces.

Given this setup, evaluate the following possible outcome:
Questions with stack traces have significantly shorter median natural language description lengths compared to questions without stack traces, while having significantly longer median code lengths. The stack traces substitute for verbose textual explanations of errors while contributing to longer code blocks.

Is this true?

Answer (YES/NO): YES